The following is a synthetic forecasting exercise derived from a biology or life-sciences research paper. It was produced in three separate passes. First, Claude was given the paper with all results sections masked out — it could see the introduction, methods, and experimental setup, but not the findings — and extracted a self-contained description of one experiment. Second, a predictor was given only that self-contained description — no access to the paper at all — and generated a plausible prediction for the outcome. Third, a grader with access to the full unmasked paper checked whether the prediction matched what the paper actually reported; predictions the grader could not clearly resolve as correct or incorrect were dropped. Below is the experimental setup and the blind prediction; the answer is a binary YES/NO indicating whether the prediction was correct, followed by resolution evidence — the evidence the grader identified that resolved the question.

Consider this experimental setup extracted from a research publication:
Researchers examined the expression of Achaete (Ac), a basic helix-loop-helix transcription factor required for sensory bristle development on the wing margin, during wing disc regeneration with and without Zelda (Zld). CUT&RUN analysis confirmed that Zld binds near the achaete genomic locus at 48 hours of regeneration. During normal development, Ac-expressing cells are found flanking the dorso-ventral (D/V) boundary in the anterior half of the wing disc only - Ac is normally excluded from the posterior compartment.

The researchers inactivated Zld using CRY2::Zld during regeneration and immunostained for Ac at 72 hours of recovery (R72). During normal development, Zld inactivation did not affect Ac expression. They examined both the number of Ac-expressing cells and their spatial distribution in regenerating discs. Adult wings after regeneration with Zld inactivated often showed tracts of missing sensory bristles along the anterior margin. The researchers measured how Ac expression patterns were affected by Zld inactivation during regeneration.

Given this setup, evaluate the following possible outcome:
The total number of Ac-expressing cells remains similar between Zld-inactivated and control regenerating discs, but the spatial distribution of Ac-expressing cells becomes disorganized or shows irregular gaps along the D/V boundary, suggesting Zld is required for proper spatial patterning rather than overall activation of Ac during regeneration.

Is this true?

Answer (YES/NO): NO